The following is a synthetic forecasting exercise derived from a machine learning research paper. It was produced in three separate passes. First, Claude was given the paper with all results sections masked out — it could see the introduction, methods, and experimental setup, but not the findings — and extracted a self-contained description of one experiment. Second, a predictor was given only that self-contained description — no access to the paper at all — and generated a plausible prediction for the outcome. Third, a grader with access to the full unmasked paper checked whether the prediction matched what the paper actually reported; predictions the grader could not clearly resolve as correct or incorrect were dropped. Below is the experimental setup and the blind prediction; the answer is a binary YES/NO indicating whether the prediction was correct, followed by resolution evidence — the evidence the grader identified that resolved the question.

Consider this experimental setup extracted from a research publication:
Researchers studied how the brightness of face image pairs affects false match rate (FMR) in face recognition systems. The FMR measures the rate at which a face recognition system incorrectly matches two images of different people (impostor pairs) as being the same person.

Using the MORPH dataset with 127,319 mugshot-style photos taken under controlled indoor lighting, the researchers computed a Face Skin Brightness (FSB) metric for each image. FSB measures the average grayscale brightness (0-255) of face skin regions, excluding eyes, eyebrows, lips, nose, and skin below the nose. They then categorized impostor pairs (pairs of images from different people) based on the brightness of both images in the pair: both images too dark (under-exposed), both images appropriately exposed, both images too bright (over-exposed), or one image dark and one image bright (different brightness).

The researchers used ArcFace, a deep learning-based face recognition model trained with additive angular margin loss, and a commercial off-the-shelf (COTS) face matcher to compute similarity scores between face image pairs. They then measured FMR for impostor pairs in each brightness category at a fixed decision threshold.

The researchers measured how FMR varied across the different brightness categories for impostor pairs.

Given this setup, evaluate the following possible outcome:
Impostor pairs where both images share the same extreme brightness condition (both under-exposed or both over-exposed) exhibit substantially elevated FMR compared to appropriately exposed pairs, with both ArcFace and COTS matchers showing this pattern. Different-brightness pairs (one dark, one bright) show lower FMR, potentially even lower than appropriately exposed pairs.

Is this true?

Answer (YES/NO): YES